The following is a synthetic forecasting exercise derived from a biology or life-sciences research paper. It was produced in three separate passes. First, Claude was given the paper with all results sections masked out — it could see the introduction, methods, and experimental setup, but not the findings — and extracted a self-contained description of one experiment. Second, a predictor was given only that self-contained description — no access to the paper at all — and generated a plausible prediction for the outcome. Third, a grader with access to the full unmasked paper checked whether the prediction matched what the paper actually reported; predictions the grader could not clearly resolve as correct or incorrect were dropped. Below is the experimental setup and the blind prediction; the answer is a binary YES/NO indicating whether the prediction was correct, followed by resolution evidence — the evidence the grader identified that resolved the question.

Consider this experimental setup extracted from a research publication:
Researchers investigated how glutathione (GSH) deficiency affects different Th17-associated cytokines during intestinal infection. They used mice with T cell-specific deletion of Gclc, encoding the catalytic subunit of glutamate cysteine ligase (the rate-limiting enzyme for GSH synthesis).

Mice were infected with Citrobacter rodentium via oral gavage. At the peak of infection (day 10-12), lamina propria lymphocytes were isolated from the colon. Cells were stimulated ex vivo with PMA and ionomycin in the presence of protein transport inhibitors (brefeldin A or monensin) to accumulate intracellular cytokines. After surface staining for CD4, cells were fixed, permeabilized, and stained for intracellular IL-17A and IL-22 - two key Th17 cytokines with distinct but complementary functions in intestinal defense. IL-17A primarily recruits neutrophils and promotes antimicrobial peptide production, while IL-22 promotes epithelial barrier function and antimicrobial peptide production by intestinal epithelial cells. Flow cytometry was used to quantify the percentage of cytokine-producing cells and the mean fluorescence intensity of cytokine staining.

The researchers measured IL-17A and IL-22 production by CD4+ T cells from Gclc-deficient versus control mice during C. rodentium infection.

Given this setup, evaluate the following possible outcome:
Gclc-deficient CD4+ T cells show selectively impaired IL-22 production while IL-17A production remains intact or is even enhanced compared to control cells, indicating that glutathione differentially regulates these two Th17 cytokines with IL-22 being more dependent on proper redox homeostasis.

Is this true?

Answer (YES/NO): NO